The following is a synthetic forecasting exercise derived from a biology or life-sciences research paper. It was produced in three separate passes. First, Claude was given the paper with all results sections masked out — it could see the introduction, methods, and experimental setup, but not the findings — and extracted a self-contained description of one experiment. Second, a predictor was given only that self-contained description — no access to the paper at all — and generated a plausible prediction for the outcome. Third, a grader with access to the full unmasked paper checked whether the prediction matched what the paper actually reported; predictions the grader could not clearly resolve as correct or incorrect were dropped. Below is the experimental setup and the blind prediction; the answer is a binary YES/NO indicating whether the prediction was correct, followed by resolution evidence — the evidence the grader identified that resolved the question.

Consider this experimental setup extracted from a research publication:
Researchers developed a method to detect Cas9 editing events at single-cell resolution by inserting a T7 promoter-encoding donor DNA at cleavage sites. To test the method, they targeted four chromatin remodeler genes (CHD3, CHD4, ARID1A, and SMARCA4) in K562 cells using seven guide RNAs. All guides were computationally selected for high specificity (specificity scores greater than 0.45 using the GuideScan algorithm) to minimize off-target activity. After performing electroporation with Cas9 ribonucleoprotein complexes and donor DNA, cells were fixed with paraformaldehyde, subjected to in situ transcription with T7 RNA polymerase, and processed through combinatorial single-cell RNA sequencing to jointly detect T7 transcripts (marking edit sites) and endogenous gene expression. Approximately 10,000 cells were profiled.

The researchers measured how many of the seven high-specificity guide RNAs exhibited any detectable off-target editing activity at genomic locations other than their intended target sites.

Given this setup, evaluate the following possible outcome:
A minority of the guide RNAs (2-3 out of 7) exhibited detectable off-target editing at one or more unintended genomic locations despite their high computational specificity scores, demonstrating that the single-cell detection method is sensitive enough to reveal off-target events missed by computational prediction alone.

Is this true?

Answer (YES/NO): NO